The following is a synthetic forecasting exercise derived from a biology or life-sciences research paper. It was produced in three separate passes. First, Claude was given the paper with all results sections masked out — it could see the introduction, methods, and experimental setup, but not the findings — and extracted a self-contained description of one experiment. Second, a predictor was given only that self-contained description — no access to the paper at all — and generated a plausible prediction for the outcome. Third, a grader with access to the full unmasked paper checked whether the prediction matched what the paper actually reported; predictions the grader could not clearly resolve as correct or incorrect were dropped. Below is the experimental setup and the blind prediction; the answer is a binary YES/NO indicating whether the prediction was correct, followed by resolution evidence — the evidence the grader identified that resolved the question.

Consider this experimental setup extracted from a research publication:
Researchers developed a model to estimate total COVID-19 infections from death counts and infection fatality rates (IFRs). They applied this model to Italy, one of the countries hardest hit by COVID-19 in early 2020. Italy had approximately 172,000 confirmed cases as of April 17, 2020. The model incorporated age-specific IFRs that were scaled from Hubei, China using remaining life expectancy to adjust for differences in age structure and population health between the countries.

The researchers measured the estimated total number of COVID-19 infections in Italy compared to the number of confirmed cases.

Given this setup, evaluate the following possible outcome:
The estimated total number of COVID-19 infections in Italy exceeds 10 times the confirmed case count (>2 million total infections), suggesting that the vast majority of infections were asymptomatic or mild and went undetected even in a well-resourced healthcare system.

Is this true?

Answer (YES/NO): NO